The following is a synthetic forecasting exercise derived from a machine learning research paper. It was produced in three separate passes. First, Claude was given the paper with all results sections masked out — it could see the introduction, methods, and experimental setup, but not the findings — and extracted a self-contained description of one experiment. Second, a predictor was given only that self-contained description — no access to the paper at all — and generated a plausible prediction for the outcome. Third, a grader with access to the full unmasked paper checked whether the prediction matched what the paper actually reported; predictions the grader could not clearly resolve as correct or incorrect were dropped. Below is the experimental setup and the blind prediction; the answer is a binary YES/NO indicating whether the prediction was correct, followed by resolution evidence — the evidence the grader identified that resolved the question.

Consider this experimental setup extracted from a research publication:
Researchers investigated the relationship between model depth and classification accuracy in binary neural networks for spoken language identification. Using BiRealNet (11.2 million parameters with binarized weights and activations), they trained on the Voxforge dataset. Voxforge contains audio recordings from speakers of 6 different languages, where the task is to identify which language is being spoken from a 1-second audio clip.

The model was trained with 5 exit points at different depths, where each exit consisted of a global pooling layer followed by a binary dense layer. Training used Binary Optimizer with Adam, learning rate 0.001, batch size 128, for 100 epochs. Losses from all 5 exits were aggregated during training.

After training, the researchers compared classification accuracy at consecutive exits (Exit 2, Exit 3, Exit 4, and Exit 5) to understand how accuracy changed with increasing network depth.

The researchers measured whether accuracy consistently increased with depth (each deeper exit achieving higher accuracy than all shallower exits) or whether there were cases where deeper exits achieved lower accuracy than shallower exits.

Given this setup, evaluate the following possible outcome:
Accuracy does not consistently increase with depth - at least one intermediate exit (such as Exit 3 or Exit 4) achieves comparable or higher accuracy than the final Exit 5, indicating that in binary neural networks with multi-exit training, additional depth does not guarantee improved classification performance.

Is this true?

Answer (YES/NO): YES